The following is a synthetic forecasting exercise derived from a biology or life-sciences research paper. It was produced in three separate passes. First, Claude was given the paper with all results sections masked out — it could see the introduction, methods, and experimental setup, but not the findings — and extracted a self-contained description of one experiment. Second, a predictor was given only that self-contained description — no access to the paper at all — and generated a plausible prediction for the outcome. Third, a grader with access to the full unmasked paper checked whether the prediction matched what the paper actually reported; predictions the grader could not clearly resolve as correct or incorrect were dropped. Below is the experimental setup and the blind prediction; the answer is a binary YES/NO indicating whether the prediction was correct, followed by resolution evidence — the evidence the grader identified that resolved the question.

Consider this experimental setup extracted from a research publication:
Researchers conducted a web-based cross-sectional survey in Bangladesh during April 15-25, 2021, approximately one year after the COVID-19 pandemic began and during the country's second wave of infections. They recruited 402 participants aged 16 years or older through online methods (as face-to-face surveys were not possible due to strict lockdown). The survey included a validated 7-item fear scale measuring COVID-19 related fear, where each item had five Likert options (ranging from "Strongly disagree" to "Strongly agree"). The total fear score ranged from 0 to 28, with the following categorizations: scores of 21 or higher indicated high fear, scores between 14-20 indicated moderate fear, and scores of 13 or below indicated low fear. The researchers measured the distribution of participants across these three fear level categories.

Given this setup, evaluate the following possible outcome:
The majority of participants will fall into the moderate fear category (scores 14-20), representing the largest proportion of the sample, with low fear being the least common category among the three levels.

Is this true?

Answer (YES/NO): NO